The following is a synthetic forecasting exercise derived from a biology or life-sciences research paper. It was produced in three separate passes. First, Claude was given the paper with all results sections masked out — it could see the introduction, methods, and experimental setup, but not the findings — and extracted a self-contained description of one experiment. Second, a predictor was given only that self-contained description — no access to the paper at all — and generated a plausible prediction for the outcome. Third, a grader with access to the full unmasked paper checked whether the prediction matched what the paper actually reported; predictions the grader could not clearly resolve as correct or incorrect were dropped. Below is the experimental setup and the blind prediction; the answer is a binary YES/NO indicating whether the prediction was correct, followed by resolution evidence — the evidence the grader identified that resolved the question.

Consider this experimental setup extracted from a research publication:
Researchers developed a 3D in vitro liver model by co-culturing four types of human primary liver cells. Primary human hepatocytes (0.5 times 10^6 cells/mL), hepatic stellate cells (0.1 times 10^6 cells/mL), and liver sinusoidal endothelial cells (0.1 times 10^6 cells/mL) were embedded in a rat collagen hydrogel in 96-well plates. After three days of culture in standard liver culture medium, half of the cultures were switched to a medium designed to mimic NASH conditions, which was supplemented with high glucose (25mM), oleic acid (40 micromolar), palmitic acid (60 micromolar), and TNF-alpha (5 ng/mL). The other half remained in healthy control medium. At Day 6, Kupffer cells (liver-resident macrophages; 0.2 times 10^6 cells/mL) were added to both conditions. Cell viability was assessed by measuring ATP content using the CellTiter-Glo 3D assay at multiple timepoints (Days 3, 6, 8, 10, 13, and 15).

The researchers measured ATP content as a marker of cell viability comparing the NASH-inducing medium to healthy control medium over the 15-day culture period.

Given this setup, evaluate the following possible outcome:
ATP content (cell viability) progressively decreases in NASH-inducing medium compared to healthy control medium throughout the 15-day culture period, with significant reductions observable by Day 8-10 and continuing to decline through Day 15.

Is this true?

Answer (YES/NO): NO